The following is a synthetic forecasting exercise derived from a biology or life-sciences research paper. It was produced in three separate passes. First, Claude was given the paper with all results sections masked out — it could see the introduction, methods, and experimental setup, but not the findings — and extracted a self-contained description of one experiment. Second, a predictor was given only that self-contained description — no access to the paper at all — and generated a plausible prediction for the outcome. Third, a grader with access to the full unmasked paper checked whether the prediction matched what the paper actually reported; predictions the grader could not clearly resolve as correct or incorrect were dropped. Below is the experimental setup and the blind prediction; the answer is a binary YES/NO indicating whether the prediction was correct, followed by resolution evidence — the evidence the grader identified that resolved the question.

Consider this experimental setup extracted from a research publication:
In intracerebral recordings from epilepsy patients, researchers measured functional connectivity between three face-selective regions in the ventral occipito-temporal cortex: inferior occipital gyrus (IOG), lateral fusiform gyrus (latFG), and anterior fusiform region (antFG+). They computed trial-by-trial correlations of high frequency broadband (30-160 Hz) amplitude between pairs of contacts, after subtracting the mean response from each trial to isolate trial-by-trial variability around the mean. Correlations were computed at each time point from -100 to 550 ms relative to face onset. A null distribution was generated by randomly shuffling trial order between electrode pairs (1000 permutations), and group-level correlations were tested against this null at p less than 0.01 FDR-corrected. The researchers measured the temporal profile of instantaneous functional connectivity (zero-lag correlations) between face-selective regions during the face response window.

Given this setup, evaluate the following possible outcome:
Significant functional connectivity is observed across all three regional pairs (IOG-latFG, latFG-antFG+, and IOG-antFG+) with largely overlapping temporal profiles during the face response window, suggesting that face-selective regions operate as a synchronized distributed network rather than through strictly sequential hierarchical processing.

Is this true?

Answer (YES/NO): YES